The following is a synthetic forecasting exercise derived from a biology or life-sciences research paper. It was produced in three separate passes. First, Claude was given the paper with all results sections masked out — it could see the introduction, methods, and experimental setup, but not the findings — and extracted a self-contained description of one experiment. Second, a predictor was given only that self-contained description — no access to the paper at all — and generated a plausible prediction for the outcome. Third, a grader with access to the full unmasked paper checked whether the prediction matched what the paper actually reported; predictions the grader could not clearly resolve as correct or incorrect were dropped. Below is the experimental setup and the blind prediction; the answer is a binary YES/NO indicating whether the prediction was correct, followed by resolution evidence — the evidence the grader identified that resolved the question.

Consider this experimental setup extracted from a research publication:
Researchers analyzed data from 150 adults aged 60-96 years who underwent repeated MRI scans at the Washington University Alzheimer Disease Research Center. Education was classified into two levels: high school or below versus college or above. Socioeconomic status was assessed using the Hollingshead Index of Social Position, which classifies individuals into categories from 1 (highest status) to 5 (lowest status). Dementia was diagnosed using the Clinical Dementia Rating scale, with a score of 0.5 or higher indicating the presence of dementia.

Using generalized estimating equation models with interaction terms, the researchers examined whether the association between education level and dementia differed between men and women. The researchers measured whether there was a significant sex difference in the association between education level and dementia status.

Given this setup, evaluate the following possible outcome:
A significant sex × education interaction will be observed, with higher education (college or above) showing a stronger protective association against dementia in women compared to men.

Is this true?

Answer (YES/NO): YES